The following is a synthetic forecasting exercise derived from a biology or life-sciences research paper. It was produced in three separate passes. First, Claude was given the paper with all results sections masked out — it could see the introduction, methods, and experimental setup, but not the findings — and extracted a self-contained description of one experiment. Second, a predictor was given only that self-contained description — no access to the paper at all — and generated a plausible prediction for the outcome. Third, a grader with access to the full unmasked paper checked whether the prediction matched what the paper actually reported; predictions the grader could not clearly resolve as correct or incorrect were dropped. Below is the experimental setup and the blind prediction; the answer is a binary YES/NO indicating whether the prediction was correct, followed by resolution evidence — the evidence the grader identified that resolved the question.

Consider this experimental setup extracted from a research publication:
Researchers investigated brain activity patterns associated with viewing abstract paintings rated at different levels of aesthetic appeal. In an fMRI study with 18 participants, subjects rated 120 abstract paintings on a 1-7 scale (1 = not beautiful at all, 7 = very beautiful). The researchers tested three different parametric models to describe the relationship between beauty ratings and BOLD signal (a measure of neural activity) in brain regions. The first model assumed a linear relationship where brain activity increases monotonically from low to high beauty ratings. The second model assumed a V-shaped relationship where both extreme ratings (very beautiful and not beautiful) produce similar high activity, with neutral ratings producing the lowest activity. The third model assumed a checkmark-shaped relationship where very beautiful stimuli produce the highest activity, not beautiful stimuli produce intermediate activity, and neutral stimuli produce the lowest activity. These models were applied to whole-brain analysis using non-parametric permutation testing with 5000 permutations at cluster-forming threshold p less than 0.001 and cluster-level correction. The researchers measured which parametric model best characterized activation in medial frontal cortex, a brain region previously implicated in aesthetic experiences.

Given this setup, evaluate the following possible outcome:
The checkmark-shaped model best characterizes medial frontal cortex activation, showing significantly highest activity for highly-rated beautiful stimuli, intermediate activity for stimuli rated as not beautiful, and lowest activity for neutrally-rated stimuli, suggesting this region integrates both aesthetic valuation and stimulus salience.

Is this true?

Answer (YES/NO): YES